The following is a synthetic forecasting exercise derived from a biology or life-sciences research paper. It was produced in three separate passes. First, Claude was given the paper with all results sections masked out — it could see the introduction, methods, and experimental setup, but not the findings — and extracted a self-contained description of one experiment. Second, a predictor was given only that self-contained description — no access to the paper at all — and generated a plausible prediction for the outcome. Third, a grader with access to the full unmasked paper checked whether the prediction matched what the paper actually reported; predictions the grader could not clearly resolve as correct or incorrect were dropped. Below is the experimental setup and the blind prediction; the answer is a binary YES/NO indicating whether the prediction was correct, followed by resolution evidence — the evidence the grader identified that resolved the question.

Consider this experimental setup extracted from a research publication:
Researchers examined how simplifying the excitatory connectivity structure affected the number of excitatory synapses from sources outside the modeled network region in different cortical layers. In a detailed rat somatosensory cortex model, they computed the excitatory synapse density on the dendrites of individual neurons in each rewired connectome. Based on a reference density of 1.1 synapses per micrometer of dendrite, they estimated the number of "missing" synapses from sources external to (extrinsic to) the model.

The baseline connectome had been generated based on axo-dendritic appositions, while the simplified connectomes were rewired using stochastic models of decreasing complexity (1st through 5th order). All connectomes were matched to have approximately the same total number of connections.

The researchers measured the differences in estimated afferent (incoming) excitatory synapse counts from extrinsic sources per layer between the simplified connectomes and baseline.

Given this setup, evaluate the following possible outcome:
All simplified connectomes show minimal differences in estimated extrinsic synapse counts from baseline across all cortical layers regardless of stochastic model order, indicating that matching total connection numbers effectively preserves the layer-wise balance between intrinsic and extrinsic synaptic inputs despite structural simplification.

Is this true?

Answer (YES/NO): NO